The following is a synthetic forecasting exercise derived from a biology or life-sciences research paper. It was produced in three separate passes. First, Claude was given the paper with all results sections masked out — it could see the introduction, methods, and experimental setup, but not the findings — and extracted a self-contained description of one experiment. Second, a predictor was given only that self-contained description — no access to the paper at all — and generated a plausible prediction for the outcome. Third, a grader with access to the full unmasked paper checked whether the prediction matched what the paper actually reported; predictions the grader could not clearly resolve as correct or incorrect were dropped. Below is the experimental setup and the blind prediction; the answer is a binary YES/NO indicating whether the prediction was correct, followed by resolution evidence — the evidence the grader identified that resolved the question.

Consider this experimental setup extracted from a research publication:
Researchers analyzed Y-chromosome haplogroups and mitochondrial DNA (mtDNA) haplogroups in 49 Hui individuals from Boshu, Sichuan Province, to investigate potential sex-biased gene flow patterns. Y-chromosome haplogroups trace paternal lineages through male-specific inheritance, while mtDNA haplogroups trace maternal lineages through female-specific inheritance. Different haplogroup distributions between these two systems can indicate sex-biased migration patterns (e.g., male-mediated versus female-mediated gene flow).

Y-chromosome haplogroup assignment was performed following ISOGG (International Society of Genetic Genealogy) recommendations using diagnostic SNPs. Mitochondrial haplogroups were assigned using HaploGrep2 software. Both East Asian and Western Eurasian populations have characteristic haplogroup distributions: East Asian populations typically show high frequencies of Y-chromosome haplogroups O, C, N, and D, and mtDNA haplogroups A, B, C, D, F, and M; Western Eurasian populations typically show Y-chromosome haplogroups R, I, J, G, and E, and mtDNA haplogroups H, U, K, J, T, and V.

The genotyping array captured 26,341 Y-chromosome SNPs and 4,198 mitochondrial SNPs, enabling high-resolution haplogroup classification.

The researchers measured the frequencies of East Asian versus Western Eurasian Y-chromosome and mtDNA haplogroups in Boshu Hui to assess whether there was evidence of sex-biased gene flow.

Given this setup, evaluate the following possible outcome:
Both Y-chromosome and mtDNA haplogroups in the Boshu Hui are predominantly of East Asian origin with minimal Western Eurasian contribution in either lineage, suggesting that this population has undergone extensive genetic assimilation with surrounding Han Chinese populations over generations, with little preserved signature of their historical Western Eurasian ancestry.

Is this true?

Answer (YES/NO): YES